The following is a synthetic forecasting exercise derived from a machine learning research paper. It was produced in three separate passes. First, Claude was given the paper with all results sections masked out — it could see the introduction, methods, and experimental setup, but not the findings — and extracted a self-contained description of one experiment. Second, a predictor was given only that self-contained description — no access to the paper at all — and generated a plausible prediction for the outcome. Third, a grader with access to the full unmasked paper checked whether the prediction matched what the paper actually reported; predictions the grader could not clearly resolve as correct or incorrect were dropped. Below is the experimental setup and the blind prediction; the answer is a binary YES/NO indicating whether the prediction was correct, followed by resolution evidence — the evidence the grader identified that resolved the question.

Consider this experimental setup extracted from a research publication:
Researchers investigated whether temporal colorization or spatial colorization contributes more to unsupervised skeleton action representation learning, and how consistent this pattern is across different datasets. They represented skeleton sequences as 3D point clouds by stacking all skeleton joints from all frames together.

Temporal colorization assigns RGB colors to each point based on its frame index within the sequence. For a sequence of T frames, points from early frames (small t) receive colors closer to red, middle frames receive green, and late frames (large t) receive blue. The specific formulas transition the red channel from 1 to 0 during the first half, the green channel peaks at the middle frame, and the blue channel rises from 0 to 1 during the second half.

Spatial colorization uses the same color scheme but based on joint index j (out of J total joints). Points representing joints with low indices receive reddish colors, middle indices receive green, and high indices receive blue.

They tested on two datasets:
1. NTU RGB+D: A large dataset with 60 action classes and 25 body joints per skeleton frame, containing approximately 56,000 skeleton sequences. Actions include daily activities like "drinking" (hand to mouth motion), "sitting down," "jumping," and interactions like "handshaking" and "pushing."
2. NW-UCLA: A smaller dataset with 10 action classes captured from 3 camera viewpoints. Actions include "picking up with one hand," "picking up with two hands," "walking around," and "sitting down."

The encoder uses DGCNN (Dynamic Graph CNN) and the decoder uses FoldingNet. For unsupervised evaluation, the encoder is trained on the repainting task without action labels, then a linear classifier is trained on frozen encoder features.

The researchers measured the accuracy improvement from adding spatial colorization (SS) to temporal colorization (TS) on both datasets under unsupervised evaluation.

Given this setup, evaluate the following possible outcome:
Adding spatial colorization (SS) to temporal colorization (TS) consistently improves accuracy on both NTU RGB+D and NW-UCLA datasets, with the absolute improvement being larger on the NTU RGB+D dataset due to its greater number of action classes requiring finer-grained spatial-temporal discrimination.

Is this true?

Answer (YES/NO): YES